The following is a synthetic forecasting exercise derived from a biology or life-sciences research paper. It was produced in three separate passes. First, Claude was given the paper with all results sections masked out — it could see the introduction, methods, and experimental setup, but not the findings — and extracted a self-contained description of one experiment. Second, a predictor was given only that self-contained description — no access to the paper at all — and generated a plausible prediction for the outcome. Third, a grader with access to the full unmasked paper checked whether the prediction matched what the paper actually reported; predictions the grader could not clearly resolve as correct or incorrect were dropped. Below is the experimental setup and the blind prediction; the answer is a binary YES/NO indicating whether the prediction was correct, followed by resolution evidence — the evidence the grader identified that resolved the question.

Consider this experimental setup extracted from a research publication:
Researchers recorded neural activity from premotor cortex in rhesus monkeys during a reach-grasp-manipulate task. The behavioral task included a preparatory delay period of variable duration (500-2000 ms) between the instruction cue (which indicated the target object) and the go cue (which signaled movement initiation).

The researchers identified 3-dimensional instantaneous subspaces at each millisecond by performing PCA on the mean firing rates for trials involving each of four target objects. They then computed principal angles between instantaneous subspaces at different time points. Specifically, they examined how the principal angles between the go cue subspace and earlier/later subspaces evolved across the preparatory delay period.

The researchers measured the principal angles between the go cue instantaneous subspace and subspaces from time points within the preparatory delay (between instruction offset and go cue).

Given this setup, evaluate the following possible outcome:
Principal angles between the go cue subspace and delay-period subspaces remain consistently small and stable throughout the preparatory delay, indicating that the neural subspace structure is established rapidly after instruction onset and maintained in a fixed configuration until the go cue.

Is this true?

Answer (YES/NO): NO